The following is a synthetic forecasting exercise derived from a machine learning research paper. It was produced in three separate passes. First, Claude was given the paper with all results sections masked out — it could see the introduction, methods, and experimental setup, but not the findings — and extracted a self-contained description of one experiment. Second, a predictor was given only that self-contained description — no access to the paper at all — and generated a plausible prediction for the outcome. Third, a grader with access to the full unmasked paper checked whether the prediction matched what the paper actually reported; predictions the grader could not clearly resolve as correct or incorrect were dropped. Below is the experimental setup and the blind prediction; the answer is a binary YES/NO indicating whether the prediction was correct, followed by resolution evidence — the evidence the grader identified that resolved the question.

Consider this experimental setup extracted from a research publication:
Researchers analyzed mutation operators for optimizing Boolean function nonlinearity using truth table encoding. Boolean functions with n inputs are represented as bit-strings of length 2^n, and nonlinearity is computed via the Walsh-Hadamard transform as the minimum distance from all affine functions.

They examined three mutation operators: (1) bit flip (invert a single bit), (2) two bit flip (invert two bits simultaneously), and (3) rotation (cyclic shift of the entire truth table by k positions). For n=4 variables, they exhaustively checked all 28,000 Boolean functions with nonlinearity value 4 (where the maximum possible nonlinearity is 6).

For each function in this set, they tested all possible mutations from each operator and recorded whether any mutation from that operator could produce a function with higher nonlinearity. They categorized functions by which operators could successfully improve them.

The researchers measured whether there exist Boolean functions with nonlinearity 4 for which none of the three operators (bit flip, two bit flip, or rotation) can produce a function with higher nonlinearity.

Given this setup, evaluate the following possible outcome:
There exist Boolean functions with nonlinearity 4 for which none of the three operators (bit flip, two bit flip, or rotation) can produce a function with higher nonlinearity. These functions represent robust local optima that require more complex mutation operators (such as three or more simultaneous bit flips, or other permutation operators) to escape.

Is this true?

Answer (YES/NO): YES